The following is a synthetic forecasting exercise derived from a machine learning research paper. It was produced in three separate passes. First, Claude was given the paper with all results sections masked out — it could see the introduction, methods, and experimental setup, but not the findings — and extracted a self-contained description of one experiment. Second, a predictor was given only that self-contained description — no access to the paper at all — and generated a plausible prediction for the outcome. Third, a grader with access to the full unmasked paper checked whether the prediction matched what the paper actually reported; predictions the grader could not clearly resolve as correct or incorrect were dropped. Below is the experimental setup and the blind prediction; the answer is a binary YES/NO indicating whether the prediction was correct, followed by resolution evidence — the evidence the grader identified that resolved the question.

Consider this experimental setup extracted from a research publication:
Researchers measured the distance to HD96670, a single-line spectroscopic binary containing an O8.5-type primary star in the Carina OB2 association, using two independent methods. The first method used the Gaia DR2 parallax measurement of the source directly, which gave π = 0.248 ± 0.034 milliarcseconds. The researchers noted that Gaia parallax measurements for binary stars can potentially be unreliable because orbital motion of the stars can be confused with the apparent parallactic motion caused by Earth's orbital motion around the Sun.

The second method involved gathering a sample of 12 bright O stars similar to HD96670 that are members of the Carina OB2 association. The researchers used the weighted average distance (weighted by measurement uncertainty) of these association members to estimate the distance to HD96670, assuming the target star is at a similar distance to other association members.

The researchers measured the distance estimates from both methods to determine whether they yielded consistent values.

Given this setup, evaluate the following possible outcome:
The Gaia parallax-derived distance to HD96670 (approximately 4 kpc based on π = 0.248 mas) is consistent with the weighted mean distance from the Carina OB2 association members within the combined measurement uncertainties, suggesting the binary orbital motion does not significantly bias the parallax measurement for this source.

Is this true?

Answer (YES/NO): NO